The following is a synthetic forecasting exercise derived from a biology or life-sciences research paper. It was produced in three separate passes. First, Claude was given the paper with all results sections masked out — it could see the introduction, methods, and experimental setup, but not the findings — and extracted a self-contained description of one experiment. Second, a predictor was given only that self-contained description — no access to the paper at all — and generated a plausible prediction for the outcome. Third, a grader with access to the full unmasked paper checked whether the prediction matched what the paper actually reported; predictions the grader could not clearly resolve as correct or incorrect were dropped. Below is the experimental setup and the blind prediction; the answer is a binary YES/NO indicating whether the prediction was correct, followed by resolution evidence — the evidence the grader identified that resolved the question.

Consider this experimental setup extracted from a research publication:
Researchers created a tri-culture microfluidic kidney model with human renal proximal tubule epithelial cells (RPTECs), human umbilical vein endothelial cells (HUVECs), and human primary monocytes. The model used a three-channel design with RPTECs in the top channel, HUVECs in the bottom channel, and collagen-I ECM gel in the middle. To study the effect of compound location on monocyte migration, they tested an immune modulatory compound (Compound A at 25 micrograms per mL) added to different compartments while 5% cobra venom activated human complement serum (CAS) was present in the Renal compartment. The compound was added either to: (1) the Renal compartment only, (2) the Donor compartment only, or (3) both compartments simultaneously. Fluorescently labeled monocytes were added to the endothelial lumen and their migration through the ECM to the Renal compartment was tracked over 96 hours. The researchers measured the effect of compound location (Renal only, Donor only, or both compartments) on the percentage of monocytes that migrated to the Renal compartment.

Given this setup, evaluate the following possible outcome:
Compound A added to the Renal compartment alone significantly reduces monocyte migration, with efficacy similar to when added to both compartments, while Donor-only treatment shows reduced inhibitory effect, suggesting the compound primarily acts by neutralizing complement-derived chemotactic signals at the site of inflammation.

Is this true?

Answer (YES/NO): NO